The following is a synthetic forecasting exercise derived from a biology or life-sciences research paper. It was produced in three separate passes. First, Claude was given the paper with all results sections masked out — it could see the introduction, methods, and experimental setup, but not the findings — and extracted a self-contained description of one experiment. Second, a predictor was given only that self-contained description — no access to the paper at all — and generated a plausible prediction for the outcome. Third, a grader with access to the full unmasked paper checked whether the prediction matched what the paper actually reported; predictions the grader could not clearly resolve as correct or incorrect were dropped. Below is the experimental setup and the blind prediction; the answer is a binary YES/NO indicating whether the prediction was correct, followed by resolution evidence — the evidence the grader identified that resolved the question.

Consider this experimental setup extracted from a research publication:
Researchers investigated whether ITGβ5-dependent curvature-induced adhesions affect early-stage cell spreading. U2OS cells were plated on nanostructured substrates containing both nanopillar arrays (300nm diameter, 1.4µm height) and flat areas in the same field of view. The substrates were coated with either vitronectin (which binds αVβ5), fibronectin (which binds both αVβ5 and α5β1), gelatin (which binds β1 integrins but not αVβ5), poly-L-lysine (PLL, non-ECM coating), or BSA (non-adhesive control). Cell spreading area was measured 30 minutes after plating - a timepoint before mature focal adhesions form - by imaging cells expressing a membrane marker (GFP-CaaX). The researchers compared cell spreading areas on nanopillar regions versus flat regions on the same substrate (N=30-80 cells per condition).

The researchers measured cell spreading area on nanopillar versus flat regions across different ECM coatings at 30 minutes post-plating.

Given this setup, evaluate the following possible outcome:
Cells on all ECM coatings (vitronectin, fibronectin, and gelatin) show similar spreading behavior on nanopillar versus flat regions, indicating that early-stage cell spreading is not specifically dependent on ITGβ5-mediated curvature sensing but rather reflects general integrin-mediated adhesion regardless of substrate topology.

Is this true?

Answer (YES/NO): NO